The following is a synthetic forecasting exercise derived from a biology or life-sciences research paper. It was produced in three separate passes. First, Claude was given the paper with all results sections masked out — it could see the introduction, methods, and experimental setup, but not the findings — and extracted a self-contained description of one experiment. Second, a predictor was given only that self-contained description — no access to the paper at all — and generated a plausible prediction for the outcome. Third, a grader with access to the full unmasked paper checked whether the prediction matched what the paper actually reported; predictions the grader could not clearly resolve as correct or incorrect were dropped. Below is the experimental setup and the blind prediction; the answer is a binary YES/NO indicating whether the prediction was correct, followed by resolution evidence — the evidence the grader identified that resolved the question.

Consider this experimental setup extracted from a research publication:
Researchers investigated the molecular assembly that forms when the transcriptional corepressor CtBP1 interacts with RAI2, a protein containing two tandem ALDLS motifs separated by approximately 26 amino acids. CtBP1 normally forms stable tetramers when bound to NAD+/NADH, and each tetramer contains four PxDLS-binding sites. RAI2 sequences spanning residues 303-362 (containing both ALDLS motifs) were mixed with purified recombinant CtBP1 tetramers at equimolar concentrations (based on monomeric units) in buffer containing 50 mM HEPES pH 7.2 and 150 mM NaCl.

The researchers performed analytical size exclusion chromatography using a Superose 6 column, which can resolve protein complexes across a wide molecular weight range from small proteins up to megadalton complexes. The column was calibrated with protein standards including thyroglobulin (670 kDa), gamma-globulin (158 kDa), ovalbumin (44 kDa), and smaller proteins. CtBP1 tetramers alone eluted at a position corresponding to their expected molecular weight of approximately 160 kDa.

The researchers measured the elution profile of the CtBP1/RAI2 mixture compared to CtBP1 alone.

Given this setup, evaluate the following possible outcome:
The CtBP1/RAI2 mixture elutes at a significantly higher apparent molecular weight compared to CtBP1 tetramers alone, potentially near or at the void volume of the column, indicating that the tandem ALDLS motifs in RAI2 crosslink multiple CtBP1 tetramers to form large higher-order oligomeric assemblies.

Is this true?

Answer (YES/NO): YES